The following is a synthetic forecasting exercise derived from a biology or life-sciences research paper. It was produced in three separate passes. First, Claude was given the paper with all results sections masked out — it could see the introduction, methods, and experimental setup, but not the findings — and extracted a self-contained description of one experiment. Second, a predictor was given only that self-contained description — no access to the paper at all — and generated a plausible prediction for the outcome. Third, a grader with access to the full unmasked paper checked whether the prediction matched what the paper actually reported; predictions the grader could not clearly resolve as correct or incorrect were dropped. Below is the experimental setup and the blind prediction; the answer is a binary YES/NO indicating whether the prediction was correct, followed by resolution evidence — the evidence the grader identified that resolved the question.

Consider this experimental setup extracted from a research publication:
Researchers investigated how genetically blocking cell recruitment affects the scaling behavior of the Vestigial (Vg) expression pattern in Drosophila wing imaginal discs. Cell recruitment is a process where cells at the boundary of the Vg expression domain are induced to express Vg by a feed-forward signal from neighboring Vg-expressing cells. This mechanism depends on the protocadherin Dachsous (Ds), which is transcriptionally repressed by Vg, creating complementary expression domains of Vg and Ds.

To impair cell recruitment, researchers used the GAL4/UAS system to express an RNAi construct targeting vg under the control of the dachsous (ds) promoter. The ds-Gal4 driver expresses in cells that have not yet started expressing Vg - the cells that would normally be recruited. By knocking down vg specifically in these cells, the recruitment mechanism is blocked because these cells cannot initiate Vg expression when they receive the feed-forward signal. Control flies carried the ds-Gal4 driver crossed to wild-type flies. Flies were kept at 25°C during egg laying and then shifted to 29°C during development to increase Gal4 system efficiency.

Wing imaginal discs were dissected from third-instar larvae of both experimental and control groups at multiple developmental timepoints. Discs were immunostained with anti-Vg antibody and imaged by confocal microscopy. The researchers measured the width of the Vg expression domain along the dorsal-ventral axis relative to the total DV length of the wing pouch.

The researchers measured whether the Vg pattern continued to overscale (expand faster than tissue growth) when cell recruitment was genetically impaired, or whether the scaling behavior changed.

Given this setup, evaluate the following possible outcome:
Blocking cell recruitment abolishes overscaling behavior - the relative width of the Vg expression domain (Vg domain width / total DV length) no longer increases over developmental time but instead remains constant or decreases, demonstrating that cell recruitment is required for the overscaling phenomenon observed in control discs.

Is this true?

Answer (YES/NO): NO